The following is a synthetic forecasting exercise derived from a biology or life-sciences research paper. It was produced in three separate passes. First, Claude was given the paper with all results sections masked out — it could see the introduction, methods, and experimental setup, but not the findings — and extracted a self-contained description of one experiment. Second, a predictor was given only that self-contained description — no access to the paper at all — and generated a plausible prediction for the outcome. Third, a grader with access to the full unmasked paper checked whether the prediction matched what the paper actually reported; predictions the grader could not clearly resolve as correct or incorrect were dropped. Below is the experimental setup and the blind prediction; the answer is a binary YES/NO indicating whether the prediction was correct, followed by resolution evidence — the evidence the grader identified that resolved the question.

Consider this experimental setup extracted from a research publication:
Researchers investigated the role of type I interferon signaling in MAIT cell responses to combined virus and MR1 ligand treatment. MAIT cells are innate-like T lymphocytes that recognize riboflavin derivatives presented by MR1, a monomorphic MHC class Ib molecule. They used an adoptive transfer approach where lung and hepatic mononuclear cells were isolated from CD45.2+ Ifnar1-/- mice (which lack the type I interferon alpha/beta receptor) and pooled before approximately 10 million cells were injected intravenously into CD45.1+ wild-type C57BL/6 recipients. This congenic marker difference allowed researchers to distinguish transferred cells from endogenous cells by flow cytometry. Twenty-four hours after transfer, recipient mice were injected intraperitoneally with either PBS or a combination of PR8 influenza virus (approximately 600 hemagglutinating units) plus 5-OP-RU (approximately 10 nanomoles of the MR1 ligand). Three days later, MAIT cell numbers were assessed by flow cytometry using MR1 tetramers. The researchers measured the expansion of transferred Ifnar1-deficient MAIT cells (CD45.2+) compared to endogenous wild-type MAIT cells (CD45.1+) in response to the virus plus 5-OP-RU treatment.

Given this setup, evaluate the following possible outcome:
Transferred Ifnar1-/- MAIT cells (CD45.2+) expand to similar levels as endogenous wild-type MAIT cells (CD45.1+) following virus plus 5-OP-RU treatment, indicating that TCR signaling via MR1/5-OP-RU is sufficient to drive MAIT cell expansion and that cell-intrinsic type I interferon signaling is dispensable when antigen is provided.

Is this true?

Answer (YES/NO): NO